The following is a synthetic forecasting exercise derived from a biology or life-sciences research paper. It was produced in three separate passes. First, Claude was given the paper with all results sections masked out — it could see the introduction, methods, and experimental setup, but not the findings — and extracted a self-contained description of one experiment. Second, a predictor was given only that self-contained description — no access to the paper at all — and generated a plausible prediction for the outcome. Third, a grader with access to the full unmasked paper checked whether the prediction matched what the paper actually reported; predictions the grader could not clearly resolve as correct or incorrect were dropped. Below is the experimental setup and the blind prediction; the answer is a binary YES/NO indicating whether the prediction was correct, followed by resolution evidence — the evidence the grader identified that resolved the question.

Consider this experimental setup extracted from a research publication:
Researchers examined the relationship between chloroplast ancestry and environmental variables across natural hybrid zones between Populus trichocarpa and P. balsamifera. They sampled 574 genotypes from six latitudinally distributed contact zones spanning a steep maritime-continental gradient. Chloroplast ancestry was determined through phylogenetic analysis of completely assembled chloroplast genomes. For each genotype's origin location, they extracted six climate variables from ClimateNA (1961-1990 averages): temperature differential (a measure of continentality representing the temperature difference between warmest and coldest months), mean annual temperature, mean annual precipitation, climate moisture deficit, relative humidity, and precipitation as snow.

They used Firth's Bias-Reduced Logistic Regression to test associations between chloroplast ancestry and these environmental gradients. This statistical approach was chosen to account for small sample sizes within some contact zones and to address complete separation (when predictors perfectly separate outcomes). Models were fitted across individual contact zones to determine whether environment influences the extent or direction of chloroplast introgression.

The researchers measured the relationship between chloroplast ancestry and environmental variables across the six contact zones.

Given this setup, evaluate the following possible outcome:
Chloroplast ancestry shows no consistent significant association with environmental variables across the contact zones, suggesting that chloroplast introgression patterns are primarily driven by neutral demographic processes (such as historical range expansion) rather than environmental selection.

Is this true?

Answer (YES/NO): NO